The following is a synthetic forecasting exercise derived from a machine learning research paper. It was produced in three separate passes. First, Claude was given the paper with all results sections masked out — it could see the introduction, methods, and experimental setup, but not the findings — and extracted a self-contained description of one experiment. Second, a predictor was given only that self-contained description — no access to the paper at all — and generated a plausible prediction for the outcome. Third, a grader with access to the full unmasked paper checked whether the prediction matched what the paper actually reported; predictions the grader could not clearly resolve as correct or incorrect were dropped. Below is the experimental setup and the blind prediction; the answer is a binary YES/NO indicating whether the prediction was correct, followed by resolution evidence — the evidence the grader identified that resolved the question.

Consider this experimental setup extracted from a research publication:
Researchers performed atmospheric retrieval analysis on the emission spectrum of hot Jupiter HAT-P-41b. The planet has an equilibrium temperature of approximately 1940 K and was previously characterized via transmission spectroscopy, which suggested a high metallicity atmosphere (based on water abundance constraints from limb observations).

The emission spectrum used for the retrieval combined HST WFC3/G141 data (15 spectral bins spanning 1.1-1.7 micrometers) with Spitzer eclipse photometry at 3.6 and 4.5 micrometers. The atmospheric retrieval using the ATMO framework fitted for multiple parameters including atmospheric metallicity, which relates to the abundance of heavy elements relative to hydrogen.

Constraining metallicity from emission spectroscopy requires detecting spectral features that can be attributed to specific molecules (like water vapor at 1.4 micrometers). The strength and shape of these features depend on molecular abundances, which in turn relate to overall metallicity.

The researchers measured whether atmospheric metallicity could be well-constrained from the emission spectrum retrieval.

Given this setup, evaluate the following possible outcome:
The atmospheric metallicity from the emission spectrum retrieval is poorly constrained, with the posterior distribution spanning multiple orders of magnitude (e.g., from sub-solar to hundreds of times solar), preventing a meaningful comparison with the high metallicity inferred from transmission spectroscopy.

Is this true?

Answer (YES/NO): YES